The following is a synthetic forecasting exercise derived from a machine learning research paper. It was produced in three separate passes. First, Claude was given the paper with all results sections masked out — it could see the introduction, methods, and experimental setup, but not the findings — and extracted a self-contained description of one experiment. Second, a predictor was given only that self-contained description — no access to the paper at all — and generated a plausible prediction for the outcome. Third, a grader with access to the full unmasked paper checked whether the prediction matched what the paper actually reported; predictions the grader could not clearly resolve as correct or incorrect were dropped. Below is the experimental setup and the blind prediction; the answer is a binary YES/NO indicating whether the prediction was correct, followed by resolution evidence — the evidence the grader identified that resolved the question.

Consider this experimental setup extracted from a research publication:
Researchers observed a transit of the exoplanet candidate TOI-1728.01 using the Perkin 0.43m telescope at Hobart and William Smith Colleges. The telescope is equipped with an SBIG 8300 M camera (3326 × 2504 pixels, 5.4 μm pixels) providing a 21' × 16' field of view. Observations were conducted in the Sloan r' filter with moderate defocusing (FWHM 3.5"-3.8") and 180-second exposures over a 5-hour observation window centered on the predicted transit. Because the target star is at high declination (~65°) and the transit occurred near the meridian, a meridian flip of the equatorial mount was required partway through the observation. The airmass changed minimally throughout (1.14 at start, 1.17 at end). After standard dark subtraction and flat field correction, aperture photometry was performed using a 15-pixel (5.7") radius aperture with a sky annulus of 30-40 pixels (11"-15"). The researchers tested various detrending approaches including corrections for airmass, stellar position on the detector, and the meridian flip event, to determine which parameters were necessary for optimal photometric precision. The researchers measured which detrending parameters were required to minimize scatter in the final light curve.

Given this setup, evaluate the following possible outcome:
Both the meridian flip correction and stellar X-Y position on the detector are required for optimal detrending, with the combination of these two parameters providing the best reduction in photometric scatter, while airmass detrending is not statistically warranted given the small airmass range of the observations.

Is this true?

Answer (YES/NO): NO